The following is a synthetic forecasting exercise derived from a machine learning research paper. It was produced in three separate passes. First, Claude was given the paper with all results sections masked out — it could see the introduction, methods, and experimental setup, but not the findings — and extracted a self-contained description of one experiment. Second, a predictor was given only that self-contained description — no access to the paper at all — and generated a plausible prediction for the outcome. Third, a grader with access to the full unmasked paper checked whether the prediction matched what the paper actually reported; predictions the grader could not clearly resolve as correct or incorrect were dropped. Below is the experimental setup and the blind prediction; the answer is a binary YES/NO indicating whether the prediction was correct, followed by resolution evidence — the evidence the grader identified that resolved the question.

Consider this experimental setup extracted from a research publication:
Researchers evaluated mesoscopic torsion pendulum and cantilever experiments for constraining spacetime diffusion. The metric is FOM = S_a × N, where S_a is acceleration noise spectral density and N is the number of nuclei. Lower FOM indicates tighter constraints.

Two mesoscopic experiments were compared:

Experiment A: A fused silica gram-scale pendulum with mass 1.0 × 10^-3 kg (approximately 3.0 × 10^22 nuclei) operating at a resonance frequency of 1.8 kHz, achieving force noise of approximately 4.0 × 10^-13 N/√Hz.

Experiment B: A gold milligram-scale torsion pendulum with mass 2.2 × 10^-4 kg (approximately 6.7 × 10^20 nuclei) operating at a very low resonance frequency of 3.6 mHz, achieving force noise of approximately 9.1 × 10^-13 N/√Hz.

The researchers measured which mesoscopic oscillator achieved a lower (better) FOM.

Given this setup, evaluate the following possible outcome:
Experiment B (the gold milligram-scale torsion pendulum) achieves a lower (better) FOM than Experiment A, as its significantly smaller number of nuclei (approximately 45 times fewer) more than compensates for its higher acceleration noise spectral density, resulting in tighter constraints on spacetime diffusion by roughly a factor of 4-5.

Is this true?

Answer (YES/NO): NO